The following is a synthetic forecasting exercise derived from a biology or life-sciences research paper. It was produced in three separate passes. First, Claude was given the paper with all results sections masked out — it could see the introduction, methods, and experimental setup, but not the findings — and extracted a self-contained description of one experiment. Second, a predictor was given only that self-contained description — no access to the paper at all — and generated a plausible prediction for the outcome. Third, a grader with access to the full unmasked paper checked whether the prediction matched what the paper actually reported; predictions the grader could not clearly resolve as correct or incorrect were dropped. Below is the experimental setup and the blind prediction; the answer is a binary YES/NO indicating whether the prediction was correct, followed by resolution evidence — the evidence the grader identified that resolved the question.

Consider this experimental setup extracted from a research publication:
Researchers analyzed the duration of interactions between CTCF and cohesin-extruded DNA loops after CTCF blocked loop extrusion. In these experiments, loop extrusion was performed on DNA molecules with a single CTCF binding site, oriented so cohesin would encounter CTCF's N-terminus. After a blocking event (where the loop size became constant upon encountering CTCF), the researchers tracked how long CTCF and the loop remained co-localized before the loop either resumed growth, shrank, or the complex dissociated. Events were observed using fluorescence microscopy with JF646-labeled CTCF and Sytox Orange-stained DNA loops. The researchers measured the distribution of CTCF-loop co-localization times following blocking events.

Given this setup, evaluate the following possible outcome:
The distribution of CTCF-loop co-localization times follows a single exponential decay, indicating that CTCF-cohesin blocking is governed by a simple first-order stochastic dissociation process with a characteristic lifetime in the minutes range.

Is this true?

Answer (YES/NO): NO